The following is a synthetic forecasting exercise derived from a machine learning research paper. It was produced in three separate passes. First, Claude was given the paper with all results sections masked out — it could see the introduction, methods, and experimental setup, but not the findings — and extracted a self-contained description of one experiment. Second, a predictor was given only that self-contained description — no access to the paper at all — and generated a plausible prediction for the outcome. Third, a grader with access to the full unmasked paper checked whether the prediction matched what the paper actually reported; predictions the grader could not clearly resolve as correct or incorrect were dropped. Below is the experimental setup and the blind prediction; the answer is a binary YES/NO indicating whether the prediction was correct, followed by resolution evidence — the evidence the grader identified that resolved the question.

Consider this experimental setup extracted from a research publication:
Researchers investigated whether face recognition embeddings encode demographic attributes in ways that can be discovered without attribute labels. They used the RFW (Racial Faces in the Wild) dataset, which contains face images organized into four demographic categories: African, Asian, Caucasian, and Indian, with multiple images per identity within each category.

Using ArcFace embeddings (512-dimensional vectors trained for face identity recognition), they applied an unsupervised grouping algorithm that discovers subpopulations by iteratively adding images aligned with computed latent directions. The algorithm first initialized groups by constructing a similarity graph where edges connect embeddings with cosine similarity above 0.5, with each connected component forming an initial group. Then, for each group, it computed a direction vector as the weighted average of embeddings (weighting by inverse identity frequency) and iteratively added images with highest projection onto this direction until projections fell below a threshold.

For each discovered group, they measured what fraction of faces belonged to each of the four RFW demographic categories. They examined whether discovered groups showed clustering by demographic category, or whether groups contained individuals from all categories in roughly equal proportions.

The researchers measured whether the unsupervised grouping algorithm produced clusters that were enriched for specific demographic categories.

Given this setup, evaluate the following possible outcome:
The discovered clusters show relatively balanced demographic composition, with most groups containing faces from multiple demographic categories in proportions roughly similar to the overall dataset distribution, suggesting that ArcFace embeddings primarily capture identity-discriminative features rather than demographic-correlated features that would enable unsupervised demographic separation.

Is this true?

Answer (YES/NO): NO